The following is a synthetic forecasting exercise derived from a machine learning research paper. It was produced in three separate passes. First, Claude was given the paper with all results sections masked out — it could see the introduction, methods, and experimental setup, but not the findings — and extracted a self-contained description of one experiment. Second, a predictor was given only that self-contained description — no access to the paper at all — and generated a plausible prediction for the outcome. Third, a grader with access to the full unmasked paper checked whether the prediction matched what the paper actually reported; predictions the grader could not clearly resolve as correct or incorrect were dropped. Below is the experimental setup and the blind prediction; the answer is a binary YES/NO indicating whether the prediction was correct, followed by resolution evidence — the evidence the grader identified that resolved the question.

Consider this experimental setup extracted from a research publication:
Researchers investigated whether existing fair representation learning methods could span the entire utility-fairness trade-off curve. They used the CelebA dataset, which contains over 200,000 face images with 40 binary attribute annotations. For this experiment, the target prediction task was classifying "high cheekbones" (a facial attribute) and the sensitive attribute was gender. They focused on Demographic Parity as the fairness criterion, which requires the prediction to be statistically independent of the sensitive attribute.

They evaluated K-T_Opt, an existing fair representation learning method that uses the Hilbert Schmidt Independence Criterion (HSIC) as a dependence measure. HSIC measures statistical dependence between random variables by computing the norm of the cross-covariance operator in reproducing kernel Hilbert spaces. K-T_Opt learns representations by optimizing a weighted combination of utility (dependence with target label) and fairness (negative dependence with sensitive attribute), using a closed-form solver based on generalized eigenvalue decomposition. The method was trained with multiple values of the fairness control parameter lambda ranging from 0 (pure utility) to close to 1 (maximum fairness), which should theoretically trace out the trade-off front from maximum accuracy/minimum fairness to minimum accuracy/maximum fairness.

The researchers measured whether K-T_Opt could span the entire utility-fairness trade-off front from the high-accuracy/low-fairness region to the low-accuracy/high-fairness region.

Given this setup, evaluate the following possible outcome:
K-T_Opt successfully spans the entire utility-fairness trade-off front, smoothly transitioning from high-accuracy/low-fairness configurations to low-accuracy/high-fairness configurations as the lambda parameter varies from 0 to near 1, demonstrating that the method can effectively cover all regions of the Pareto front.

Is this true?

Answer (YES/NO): NO